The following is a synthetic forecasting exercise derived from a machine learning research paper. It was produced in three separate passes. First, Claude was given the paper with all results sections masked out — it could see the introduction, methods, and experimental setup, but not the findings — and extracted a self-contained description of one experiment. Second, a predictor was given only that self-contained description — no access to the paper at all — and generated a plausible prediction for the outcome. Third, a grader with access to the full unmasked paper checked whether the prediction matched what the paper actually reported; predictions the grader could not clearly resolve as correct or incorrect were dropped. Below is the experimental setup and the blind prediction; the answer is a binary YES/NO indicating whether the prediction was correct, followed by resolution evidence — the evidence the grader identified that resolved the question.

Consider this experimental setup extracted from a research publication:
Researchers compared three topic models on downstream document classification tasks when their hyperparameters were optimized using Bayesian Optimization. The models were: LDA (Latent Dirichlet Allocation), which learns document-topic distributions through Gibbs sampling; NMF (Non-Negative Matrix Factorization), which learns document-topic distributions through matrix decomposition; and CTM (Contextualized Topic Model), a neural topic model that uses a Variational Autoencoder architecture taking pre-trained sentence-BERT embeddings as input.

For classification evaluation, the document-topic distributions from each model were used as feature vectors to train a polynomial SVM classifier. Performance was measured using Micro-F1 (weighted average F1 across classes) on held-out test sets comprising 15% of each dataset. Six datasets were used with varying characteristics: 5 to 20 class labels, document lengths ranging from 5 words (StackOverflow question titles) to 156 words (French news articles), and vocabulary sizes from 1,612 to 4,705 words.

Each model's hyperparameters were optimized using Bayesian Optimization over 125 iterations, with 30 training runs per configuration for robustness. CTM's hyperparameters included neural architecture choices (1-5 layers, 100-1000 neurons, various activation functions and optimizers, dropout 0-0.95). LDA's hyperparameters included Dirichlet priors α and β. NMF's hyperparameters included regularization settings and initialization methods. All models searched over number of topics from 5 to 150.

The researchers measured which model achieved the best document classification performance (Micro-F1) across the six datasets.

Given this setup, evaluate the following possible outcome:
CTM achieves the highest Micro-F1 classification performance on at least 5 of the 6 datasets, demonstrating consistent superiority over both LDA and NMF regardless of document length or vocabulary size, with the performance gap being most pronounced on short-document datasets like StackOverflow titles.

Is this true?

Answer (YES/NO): NO